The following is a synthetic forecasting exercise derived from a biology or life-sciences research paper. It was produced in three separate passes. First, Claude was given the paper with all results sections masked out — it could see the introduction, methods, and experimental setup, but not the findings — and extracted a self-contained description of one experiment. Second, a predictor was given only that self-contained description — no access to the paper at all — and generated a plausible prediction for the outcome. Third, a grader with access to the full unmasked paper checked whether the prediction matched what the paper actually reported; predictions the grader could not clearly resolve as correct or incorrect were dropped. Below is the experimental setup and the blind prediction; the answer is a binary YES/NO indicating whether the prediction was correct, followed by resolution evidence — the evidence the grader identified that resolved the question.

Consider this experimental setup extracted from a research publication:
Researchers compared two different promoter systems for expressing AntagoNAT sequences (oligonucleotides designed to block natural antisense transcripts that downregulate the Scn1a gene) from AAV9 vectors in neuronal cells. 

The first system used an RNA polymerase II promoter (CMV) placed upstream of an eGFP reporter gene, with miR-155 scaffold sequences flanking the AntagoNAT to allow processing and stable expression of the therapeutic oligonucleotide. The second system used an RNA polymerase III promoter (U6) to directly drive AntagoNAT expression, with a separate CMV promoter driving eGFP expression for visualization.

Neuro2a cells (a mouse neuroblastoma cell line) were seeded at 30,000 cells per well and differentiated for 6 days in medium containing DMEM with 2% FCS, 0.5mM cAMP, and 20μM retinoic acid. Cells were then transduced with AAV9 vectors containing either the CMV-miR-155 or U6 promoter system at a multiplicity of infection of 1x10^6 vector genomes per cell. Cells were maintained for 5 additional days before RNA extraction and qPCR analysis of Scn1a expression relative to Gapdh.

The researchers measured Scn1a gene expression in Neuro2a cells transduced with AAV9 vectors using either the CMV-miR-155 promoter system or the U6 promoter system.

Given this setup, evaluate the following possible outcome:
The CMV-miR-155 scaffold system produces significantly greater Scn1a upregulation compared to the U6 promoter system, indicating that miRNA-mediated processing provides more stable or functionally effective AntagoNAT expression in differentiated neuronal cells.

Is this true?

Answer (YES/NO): NO